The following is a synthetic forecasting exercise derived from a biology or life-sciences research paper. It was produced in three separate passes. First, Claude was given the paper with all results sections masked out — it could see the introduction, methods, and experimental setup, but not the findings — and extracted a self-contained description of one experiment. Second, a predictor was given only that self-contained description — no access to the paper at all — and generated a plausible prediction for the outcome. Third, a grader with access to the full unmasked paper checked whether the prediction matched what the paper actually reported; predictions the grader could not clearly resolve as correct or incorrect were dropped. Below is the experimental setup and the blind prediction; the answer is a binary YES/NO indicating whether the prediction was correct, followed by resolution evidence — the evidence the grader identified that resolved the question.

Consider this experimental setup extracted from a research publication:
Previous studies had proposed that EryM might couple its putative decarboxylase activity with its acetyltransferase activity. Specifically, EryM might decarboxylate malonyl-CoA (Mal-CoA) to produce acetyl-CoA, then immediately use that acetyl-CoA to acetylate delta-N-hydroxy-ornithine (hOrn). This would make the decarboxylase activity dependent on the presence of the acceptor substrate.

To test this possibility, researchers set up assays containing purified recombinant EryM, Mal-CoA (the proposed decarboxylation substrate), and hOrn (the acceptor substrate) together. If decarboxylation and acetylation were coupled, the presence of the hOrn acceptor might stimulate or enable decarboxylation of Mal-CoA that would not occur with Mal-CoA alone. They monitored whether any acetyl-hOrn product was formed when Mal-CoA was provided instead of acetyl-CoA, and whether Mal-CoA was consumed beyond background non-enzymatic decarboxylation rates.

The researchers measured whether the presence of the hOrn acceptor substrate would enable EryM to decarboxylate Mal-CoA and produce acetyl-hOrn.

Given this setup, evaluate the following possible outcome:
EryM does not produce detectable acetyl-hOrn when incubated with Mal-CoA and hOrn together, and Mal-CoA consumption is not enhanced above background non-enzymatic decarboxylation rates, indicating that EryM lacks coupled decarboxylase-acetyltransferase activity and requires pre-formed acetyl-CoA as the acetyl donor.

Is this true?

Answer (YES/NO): YES